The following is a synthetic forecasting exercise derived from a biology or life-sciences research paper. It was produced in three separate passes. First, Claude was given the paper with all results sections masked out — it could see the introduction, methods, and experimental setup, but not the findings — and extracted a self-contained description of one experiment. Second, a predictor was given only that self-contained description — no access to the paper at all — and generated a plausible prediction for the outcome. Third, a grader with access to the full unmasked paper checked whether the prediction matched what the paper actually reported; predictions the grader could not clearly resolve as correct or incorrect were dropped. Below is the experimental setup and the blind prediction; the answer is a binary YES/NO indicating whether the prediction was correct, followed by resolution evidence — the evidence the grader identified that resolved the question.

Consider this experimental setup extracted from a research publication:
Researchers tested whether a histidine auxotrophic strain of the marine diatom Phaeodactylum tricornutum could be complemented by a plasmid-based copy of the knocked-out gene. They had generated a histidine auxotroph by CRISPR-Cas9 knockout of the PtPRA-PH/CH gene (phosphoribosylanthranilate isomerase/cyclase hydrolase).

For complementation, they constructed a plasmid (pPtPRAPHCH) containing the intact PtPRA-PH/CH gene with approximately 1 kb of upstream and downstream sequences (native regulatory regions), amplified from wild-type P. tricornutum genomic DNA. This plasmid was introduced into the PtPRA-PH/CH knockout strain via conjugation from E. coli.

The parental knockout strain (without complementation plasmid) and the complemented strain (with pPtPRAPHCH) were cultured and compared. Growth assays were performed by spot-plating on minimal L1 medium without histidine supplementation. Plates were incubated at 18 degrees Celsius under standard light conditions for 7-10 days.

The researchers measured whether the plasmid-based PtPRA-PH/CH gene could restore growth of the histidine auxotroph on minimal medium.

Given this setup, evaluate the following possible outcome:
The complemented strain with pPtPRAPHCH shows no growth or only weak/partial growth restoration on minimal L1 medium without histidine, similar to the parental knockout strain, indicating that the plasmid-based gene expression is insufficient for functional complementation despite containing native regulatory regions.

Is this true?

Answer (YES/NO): NO